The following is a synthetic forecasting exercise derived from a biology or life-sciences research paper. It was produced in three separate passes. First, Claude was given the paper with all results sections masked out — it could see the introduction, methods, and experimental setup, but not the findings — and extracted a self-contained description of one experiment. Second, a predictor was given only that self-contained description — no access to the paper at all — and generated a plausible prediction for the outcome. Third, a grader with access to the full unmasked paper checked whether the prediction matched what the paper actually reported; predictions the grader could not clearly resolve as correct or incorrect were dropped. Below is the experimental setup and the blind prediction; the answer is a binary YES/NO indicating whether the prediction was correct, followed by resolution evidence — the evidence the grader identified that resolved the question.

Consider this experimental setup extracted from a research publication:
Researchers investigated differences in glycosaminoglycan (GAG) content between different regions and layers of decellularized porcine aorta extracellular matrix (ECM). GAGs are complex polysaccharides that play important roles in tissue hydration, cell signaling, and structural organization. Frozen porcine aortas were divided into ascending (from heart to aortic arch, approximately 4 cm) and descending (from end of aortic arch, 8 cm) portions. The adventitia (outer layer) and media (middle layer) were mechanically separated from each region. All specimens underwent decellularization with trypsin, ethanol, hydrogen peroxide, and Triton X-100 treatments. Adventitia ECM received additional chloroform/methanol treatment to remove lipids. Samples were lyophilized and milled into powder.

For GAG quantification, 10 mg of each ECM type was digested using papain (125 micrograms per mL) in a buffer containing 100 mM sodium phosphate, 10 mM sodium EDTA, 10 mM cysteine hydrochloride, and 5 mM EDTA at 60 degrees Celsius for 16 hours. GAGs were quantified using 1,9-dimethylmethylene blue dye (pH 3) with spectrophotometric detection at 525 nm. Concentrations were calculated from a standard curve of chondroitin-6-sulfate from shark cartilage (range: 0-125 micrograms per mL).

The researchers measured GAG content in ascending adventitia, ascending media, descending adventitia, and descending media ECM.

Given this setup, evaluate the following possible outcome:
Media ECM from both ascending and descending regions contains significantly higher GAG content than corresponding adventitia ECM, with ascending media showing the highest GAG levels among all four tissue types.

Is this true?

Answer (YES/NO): NO